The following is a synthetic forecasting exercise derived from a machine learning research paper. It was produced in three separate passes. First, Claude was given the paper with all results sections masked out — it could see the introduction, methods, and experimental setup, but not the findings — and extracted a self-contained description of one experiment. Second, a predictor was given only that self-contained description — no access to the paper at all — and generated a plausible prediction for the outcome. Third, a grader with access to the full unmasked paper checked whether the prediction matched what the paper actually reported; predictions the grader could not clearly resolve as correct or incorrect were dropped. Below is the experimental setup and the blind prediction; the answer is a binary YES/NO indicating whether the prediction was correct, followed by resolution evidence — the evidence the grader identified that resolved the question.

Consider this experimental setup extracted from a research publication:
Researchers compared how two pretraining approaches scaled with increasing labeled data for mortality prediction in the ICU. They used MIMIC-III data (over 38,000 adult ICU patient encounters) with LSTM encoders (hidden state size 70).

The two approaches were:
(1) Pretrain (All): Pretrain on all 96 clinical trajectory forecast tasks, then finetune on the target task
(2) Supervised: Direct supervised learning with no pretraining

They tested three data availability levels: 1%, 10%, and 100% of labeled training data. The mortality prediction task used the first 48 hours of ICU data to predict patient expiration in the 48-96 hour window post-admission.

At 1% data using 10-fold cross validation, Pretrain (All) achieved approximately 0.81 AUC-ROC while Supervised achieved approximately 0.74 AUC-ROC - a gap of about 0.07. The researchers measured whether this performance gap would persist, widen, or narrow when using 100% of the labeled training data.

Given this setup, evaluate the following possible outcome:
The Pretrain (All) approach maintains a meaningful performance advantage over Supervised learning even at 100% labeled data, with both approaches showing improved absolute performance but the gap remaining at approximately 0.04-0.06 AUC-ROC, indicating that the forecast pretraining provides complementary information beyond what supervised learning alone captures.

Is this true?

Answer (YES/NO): NO